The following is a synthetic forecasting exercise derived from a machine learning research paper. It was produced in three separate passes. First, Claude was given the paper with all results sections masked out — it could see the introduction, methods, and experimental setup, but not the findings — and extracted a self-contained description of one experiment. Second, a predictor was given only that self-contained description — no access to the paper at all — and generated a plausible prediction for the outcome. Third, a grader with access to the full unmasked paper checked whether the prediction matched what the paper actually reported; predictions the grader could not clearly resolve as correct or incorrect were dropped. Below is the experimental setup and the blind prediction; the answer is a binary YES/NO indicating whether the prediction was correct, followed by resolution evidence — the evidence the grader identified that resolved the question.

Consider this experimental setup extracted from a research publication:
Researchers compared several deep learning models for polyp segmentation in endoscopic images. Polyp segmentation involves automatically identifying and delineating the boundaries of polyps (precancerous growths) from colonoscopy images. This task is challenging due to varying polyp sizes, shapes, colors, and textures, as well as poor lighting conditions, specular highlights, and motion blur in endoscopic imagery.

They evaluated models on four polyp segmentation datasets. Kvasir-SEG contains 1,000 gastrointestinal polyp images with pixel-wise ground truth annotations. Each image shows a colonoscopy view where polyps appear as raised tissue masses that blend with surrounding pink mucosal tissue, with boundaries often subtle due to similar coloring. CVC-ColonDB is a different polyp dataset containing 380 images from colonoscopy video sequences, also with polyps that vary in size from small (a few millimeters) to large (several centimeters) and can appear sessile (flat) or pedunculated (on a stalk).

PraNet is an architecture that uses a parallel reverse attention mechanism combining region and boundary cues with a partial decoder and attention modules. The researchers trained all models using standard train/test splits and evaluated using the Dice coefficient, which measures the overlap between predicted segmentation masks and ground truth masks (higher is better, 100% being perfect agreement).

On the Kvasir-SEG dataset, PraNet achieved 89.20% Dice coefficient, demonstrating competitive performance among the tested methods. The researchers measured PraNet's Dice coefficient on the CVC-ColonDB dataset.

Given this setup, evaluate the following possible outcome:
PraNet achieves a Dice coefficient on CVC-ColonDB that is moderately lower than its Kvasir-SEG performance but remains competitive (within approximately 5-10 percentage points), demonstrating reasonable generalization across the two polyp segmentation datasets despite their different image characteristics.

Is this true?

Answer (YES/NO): NO